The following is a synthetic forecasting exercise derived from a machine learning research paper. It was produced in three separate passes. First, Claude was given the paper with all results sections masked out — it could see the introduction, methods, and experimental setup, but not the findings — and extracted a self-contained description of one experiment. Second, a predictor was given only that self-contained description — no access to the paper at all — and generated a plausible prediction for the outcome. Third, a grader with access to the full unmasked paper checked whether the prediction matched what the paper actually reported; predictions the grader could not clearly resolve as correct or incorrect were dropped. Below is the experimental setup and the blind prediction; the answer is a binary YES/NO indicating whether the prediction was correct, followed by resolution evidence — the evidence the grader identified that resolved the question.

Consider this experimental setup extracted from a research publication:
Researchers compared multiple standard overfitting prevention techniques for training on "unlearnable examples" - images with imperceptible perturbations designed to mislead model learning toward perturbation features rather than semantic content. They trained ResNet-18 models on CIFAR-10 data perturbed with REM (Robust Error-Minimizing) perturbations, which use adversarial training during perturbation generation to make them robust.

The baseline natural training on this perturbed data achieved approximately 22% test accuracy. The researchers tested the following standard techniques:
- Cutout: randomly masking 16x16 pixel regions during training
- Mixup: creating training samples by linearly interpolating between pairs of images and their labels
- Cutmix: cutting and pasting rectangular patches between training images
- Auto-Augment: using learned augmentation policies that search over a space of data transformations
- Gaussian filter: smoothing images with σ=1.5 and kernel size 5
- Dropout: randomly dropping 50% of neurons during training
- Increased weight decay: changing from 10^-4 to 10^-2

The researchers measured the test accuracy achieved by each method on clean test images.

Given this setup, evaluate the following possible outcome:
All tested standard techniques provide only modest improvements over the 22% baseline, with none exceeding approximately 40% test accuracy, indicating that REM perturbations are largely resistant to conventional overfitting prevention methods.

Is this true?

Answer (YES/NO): YES